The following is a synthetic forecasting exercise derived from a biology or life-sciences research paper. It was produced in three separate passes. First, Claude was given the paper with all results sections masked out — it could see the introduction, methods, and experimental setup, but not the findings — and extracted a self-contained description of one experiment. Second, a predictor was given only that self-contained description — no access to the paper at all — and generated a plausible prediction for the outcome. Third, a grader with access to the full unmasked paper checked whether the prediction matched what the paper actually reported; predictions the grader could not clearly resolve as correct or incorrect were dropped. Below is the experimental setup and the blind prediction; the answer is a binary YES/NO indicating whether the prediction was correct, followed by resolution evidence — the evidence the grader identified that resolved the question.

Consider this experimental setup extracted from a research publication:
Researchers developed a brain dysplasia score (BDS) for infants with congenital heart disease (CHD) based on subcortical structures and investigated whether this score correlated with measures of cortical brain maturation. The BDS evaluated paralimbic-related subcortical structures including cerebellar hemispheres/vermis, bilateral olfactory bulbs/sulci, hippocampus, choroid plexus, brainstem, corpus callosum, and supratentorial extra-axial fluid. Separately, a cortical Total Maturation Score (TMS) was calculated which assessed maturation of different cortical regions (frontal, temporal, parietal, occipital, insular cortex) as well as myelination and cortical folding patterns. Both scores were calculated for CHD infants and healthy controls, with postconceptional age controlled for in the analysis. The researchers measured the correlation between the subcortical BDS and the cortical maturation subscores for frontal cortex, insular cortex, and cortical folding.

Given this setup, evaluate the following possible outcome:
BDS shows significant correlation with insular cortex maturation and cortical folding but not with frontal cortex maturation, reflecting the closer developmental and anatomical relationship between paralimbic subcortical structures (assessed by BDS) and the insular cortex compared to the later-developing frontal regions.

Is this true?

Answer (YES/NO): NO